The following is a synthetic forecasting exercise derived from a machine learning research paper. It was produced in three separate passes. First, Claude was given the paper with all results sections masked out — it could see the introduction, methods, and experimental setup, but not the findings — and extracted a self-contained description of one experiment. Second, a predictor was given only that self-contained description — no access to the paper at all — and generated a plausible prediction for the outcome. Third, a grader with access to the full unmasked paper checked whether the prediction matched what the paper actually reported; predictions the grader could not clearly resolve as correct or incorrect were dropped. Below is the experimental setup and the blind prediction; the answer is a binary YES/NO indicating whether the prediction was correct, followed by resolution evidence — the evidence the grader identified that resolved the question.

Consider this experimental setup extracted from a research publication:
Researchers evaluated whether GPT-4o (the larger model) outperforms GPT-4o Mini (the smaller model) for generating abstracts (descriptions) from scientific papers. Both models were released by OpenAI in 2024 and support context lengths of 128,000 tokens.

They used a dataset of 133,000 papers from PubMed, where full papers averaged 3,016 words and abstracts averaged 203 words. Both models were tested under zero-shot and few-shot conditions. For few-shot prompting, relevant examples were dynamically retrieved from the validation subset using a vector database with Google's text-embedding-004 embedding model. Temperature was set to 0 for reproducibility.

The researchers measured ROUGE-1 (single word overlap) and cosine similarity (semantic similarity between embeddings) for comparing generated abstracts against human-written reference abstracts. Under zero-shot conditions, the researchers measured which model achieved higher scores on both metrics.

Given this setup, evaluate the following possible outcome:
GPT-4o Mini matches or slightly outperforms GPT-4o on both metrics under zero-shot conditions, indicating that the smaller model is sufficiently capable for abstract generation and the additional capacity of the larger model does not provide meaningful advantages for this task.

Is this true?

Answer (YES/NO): NO